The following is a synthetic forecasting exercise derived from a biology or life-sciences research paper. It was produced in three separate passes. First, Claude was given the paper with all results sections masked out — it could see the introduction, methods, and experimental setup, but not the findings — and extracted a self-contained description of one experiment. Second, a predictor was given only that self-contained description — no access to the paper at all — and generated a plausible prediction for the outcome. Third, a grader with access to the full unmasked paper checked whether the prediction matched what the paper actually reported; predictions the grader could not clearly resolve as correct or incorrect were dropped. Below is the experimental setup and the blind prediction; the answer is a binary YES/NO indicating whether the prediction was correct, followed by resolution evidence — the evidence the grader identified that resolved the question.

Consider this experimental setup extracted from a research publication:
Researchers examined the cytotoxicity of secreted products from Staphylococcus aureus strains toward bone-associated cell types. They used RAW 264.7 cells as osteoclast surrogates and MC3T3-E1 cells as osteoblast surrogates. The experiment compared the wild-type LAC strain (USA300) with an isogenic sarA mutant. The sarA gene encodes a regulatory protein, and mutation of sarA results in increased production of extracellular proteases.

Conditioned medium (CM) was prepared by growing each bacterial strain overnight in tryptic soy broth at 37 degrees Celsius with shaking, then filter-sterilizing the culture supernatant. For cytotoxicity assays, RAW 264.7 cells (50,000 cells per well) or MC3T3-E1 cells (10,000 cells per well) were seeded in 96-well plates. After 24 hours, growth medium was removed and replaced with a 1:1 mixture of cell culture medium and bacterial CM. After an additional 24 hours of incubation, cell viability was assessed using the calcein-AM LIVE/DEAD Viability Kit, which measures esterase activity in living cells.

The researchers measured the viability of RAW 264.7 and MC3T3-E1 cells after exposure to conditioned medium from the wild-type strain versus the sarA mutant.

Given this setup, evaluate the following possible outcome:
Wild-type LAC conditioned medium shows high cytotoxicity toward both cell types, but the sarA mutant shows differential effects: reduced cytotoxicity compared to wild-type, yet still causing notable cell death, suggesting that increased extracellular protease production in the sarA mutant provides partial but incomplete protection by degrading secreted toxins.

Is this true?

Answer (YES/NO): NO